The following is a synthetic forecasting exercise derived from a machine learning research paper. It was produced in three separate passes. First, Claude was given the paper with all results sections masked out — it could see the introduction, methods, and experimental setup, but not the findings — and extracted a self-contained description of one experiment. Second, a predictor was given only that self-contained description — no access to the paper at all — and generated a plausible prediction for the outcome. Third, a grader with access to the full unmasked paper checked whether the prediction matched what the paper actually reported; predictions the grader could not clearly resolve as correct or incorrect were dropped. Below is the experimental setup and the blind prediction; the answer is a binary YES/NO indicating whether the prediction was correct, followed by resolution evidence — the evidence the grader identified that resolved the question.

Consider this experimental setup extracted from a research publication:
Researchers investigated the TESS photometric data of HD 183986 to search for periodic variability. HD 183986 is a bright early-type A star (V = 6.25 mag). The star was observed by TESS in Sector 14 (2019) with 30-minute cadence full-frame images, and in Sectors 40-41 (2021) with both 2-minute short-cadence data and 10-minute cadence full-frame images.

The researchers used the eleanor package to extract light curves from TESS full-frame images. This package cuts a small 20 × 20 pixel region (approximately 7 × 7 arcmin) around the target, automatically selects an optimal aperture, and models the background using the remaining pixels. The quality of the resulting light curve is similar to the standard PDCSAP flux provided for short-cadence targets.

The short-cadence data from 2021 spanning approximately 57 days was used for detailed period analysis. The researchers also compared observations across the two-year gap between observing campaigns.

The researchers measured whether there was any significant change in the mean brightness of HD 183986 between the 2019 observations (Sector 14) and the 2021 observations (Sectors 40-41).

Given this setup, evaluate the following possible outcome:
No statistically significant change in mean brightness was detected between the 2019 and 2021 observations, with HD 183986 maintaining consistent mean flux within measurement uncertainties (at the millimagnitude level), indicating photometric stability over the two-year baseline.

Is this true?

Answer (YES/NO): YES